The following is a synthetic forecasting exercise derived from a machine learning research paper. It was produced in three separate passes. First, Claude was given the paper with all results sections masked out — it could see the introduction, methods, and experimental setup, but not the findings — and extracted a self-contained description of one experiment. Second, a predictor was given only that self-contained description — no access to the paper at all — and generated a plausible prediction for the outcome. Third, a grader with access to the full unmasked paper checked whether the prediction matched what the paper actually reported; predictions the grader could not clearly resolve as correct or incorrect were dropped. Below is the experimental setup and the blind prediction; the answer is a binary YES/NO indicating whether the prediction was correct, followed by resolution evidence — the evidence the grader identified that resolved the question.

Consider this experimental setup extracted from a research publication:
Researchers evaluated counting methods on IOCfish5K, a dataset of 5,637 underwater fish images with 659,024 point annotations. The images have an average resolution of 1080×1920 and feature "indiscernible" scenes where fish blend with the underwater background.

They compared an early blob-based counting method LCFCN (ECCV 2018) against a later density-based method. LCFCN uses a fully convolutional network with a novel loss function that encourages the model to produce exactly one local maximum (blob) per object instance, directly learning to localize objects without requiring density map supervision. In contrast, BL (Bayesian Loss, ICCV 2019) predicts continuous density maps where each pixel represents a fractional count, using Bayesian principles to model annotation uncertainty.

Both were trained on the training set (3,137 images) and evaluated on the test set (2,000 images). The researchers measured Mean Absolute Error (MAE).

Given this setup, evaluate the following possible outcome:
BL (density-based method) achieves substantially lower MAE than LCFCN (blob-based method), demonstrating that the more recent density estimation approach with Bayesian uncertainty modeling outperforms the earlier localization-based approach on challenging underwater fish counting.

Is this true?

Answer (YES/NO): YES